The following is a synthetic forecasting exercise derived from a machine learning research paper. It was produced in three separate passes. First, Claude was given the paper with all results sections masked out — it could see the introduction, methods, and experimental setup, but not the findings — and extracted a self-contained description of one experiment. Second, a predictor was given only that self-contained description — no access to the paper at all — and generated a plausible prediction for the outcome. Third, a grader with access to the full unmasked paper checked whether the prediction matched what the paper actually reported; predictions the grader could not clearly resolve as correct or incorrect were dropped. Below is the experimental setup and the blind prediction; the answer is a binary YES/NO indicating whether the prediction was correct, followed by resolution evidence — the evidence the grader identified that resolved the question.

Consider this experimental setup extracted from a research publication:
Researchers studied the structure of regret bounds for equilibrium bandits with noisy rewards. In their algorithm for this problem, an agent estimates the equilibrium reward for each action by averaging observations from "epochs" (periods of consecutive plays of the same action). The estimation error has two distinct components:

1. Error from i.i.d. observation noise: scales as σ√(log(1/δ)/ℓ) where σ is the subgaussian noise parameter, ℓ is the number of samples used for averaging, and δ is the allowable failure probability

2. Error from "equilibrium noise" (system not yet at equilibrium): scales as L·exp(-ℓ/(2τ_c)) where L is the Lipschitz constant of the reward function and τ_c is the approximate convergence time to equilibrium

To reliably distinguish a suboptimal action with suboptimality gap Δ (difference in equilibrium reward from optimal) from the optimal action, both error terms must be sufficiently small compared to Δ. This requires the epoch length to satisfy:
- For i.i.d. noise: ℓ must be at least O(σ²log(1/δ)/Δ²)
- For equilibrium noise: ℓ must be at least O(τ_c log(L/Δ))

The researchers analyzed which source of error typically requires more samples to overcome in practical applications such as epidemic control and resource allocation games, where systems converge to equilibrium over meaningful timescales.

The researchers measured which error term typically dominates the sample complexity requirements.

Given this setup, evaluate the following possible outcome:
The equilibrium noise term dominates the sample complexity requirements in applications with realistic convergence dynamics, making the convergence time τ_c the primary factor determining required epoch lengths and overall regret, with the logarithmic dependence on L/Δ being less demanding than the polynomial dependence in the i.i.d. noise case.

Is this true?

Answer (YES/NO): YES